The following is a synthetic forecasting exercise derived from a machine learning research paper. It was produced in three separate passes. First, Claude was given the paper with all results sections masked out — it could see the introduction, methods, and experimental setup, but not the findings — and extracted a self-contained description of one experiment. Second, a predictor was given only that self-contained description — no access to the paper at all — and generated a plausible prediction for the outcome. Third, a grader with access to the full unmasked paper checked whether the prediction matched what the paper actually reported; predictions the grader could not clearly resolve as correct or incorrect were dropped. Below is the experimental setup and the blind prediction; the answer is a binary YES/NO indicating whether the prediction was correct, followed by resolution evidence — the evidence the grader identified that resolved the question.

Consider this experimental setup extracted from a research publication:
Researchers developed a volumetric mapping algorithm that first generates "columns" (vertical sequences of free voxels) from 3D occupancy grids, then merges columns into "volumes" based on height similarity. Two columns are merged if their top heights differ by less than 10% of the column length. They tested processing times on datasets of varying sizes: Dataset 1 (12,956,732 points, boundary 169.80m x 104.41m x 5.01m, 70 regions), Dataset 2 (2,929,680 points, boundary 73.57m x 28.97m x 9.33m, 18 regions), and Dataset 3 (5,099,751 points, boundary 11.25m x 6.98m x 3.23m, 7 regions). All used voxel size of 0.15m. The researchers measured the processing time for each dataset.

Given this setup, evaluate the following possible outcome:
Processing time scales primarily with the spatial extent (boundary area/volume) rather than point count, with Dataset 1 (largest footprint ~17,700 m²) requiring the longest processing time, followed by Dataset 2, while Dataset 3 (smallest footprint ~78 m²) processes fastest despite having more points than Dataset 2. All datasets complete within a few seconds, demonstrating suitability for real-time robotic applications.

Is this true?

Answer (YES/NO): NO